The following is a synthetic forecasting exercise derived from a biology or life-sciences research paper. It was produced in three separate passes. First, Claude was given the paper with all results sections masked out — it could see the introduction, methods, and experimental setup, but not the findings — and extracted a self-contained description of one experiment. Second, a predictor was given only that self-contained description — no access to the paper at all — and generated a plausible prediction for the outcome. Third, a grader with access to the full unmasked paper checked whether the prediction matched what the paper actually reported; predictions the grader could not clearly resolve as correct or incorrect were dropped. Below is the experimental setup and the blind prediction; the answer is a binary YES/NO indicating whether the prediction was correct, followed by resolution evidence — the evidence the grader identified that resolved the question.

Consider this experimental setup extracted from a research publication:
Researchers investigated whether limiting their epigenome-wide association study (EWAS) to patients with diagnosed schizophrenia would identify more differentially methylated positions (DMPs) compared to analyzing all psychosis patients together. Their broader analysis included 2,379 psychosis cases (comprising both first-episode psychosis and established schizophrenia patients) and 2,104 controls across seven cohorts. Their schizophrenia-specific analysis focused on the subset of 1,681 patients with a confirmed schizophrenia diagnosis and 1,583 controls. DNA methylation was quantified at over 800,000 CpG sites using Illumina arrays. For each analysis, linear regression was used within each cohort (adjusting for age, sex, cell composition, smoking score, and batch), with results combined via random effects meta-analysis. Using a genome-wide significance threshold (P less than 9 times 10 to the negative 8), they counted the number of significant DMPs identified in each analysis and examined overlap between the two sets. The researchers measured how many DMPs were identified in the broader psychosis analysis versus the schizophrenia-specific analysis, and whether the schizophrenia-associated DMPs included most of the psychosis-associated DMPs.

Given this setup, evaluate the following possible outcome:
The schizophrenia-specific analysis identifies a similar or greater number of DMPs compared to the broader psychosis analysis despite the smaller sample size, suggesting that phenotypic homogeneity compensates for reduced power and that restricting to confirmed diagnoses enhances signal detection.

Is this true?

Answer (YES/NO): YES